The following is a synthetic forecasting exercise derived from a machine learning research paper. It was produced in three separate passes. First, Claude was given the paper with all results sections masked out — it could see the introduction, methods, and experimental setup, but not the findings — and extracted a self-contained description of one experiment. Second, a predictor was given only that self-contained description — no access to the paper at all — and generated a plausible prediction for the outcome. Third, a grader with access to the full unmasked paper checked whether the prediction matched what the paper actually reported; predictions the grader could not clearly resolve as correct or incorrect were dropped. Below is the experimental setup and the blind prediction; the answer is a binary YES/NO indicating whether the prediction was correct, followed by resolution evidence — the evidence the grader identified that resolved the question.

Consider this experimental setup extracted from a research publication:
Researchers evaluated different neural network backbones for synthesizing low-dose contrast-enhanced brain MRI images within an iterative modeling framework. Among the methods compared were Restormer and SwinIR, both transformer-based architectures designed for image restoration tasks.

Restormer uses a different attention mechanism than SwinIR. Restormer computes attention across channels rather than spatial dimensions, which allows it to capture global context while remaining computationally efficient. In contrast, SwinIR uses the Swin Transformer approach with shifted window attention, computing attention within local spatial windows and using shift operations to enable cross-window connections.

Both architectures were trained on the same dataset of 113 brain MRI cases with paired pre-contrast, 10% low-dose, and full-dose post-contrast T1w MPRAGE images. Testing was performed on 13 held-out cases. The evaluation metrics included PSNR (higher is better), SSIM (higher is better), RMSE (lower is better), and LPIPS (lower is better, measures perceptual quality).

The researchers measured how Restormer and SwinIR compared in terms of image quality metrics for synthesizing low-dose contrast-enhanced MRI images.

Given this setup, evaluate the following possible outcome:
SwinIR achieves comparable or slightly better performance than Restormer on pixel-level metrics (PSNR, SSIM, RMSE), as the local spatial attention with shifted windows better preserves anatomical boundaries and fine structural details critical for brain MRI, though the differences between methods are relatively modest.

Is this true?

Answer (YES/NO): YES